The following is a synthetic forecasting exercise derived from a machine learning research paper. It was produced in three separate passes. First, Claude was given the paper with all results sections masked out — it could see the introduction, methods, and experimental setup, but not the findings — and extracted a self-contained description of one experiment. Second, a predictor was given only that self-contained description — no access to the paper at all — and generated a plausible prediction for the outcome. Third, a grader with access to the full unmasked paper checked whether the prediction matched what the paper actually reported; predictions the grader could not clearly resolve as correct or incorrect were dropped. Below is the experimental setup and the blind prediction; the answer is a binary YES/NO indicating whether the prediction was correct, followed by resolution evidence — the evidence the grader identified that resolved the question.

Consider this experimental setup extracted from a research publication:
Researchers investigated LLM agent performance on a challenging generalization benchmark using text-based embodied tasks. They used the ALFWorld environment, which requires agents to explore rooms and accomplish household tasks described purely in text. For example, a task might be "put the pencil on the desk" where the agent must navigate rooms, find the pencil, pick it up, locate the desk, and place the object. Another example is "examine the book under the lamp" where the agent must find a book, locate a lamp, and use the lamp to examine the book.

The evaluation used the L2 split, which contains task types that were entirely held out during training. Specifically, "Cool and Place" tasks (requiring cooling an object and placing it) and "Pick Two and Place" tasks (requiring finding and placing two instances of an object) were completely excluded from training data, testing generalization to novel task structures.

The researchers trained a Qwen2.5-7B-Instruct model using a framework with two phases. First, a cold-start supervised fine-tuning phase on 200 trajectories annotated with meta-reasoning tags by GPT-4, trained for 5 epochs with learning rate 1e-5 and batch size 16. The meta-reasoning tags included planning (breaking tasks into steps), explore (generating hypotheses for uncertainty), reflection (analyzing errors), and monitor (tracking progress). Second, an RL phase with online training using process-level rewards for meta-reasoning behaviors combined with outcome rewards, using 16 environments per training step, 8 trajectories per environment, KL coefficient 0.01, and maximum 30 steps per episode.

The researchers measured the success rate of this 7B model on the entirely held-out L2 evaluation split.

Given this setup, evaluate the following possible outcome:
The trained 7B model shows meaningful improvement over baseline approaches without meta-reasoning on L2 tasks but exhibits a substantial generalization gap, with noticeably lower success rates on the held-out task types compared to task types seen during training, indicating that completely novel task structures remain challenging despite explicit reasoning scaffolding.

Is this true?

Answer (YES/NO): NO